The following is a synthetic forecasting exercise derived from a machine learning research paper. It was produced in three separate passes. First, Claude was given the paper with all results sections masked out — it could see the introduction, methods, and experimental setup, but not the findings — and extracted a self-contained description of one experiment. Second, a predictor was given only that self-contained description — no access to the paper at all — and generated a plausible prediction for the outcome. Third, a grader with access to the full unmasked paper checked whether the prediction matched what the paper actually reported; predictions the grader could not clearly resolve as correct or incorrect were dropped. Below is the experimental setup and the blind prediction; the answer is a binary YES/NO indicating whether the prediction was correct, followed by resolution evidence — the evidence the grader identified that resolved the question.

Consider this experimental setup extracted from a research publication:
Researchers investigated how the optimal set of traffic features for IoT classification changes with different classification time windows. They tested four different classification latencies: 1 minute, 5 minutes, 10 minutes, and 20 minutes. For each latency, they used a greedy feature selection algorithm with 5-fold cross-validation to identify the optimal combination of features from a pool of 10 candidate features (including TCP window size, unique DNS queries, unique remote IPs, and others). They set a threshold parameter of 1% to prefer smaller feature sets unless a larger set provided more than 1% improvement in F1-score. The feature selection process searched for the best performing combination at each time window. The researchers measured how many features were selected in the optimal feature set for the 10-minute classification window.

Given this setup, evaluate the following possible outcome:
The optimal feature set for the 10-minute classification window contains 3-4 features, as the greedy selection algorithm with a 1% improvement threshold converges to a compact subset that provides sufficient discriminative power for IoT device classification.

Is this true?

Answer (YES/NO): YES